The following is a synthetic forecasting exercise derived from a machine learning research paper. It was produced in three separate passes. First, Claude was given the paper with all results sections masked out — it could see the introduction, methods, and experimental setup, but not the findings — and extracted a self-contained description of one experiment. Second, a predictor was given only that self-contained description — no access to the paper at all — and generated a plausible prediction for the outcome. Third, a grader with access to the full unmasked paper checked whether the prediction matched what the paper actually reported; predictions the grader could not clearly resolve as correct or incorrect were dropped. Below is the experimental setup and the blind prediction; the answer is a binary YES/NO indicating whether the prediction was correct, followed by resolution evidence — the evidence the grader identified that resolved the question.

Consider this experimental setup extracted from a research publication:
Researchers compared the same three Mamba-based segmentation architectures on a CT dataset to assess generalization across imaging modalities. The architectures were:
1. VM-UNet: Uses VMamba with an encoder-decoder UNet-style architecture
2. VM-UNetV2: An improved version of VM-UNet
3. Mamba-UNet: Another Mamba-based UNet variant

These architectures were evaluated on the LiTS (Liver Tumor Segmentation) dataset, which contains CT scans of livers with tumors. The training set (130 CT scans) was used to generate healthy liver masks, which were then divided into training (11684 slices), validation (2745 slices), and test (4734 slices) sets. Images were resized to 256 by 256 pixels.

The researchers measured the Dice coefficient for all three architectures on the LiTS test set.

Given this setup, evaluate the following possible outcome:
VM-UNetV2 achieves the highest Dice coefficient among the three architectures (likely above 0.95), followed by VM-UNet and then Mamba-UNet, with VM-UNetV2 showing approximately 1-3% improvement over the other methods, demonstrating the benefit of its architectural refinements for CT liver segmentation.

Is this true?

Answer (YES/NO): NO